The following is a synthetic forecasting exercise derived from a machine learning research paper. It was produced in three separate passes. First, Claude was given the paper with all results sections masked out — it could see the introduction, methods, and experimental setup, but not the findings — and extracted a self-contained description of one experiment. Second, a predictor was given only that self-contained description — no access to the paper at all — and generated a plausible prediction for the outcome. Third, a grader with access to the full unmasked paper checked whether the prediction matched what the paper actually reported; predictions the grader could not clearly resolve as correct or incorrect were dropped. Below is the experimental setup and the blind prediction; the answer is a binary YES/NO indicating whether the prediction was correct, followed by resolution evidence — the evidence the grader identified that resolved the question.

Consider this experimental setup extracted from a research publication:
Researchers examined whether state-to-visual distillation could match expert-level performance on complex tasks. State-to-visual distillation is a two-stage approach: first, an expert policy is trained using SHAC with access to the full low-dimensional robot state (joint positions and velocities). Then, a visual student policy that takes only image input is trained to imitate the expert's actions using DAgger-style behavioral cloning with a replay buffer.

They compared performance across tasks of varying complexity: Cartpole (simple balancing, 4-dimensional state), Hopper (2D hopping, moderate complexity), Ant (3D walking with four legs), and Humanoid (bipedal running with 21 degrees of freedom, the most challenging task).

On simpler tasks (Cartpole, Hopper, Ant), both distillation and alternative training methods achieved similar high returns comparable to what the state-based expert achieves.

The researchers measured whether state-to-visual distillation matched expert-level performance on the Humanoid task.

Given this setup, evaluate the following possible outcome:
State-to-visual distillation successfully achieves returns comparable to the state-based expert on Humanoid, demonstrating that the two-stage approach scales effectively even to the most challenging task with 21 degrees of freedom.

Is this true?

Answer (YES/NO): NO